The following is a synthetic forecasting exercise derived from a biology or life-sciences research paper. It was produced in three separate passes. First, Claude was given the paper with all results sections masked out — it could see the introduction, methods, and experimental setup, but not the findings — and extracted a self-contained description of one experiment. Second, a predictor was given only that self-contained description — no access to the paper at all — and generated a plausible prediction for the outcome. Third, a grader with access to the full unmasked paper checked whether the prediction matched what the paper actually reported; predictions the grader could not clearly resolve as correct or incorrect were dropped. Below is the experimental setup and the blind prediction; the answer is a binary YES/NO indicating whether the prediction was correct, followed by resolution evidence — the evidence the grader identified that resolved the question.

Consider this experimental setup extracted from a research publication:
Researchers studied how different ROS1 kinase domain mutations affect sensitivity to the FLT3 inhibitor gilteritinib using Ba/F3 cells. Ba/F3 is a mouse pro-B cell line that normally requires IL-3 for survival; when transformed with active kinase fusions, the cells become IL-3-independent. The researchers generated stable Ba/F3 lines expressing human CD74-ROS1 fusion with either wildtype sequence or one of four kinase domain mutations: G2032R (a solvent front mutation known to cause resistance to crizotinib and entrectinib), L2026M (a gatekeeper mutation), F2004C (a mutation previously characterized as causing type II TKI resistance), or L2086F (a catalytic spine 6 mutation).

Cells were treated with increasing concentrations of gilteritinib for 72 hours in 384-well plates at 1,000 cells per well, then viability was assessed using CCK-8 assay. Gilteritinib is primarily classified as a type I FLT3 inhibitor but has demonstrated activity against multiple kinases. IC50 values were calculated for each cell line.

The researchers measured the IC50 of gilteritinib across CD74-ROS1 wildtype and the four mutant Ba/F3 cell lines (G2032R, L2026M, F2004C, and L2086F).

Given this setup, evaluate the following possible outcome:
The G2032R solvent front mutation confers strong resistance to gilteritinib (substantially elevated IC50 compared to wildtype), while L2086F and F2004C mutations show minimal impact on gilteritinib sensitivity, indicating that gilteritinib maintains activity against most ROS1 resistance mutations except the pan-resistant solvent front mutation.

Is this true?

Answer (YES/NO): NO